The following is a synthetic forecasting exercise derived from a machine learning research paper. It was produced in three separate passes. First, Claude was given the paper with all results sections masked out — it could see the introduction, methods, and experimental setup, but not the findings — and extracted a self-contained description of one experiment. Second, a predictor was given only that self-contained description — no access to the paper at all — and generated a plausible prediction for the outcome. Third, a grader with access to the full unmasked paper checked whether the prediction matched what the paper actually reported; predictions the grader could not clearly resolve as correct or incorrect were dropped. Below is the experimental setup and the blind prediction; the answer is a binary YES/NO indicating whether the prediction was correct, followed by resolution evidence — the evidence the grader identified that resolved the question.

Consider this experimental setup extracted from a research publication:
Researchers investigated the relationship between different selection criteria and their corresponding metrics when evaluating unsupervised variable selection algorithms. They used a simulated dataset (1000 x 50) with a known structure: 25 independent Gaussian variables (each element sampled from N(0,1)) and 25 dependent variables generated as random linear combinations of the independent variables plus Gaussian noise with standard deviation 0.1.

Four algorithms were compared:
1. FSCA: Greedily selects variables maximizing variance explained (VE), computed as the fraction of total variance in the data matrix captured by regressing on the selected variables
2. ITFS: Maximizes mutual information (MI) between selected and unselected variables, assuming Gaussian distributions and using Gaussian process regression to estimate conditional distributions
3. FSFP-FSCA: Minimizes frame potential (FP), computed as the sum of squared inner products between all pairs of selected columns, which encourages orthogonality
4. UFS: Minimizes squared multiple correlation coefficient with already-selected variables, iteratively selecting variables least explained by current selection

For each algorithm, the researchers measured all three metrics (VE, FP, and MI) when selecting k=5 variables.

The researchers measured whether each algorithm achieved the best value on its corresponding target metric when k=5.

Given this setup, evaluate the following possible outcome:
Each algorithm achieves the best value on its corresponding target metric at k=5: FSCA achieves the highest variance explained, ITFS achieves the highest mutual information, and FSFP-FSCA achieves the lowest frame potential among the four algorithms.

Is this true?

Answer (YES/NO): YES